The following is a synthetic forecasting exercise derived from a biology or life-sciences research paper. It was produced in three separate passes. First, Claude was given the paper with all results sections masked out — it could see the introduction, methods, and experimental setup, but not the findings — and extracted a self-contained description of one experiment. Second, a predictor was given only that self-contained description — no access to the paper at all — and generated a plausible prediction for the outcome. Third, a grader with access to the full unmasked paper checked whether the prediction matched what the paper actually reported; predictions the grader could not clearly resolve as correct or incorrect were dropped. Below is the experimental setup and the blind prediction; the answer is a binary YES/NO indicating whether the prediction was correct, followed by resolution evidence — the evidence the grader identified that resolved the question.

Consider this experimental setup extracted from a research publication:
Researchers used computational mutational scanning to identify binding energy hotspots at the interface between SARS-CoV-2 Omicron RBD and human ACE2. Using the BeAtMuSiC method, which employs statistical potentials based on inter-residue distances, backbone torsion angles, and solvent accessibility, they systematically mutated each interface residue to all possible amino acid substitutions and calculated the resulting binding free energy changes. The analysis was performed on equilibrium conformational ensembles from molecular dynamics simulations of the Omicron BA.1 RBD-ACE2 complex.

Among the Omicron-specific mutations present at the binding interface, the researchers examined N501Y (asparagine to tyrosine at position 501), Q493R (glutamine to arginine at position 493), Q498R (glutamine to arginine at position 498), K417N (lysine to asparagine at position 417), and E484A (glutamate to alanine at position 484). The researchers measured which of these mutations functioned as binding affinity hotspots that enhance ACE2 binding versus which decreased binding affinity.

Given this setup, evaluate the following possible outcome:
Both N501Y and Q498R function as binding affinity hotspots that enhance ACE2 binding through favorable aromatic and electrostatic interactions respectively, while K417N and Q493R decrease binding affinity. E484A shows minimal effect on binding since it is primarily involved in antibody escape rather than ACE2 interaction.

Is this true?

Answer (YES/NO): NO